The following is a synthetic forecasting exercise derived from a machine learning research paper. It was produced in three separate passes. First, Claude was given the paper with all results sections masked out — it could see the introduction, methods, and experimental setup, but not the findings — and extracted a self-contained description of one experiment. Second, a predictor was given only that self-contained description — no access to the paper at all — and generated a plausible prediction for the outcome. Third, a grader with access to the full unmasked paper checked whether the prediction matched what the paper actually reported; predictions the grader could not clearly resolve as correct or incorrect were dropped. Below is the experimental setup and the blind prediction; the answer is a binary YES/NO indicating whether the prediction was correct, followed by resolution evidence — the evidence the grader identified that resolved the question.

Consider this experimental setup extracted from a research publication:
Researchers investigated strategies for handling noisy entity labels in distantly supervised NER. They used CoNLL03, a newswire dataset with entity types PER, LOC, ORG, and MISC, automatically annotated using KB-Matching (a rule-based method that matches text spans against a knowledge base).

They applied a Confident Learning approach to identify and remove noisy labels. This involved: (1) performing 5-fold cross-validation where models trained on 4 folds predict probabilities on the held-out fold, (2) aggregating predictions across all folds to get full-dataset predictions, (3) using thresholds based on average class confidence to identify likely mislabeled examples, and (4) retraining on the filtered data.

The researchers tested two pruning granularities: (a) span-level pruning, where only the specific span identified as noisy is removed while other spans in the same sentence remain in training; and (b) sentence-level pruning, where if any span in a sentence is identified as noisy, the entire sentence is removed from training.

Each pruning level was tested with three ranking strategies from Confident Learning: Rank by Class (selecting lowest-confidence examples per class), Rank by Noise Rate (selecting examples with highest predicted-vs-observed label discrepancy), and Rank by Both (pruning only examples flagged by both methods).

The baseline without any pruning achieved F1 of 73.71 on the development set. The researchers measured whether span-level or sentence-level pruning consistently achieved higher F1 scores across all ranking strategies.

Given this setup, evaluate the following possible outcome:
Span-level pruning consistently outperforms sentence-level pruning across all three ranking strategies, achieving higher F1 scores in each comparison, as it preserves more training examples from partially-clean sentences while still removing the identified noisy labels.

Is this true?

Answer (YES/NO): YES